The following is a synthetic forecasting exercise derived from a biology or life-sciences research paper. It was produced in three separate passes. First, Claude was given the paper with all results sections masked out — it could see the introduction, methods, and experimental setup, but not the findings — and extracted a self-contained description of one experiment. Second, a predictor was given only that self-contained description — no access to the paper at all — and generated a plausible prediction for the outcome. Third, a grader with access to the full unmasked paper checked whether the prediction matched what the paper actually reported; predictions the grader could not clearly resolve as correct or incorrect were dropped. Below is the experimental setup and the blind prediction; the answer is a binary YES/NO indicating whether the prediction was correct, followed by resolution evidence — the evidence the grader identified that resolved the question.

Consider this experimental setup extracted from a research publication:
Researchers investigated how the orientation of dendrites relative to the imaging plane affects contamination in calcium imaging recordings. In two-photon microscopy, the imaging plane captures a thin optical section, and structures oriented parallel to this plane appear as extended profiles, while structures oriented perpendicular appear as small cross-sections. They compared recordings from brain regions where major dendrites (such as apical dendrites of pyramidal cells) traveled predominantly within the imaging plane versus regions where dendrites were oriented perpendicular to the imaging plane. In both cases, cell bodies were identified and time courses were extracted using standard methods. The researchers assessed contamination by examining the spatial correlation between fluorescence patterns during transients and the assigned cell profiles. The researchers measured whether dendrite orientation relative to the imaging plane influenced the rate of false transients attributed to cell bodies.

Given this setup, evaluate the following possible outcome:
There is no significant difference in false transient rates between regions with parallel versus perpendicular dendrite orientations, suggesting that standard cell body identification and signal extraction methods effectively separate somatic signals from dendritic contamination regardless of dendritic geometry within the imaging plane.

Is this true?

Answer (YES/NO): NO